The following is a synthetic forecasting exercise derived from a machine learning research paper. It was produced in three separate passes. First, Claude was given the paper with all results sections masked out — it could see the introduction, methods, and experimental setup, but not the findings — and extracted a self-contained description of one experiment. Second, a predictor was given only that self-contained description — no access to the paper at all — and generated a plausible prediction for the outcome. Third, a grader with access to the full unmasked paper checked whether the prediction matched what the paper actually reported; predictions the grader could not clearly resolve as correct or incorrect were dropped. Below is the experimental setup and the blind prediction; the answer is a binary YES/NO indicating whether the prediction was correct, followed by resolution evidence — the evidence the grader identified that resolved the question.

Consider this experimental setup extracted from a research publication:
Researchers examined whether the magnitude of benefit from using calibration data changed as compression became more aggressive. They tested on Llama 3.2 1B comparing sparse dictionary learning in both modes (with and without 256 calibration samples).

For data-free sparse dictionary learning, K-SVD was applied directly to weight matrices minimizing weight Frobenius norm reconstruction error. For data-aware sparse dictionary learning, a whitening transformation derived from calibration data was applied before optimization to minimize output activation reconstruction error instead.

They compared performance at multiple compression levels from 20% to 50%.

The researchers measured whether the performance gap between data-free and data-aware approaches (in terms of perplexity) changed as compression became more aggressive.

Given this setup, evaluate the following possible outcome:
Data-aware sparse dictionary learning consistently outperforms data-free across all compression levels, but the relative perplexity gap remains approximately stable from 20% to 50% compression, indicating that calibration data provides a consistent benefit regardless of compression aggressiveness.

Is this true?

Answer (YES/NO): NO